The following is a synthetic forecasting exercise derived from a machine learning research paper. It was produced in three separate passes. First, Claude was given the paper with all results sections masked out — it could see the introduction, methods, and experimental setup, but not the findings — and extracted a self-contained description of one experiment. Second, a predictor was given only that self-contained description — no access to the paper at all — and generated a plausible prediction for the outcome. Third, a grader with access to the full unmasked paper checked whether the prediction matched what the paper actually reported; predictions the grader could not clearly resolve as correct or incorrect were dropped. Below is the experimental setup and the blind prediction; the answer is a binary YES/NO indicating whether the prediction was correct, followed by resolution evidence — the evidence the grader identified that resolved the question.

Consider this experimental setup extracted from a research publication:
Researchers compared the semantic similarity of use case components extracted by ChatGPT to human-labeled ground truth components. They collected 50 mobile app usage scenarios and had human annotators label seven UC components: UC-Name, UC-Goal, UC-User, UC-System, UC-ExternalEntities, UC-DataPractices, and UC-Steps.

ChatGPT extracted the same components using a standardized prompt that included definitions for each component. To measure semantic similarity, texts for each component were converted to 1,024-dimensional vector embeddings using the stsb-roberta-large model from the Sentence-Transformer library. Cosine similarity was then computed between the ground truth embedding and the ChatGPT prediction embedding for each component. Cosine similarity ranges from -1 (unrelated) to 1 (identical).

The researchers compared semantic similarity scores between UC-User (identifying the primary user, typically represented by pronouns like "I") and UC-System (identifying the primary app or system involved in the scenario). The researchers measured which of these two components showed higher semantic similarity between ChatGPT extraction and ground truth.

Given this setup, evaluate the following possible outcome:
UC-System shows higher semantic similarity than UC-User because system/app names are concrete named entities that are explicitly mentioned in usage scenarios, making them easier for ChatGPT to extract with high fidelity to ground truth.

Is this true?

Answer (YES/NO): YES